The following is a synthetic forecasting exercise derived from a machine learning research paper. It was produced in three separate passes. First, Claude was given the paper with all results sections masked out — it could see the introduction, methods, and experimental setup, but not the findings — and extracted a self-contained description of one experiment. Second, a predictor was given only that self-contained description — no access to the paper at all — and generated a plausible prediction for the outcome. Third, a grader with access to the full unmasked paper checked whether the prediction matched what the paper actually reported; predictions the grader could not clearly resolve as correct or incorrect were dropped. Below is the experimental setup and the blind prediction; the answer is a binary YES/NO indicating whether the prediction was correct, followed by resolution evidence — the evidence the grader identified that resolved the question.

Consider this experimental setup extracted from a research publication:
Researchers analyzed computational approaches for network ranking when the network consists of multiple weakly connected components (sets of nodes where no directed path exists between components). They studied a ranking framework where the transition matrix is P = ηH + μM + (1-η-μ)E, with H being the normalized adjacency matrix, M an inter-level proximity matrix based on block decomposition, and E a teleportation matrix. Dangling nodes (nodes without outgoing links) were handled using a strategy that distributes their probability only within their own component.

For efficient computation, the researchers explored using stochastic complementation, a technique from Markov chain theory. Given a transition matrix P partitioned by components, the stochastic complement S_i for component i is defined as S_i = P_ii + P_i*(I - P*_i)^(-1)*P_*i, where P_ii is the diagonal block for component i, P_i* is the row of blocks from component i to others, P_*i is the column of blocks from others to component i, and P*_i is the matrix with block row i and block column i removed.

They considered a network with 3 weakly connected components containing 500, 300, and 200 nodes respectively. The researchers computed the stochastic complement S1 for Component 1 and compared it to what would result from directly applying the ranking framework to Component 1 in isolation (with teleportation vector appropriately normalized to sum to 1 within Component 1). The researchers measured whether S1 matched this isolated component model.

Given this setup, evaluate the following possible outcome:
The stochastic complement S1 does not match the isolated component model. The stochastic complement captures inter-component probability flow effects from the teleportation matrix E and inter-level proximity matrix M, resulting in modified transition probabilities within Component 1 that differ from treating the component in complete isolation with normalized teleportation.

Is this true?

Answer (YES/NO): NO